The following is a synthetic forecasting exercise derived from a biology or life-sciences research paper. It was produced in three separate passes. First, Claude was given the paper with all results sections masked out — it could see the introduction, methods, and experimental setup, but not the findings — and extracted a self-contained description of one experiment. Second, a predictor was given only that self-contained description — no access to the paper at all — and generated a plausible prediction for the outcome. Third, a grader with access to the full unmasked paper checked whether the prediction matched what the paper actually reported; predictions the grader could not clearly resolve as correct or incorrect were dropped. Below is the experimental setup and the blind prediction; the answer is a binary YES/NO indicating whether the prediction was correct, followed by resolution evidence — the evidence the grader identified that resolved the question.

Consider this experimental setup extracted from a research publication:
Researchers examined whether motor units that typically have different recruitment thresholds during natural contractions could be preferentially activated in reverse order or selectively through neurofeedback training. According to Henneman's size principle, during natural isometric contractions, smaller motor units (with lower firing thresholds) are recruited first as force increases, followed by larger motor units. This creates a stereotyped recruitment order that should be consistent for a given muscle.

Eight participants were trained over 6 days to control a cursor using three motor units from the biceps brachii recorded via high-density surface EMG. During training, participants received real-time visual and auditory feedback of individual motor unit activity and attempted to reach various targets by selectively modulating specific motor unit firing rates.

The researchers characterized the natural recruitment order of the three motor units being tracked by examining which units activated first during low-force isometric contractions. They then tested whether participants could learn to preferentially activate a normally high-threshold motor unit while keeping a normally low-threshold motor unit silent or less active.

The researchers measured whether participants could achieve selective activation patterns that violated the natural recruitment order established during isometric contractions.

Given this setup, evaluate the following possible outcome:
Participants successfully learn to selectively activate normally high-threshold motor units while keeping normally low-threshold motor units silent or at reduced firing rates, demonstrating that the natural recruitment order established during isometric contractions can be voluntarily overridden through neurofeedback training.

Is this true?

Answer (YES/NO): YES